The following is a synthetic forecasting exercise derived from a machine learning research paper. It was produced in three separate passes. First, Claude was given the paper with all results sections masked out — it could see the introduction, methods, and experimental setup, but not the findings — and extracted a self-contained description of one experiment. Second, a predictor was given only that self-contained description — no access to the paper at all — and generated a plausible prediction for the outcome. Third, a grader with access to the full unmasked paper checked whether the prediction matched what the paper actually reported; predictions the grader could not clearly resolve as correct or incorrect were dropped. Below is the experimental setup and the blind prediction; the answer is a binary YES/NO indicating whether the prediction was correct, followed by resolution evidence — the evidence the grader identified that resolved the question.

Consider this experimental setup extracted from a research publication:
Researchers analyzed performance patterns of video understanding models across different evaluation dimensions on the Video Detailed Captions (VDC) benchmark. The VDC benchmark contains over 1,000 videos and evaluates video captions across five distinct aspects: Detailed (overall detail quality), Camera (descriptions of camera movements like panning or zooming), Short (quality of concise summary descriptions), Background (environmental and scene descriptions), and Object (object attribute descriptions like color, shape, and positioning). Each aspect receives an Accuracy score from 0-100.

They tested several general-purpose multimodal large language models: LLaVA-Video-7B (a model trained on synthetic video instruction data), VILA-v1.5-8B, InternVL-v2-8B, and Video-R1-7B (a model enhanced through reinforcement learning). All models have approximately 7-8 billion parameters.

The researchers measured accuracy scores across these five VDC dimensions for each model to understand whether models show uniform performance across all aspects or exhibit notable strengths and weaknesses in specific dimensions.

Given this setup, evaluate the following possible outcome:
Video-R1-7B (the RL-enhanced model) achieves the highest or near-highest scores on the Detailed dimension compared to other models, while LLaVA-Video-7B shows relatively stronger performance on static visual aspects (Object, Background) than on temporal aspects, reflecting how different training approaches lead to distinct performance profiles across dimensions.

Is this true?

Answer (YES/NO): NO